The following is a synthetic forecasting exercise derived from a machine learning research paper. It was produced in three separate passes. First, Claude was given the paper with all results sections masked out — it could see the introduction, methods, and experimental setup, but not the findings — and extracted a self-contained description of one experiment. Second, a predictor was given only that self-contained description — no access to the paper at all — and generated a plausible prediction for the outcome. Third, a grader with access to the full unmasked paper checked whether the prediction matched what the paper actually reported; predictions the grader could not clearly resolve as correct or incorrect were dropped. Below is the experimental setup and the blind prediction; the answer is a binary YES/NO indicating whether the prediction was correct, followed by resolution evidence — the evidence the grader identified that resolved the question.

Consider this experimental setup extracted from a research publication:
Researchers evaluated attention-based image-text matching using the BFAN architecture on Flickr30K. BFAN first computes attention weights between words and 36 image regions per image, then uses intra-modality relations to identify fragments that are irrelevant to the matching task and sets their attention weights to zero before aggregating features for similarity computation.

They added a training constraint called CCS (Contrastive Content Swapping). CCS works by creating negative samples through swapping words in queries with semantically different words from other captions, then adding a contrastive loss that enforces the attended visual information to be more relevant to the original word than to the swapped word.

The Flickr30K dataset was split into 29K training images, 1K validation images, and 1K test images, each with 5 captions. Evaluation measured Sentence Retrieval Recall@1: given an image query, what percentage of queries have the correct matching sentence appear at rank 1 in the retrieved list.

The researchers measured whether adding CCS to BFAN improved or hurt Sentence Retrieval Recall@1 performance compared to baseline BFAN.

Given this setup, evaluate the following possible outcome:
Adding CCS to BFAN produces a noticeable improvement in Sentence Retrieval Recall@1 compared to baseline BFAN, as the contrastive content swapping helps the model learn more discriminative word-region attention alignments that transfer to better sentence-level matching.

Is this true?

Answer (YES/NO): NO